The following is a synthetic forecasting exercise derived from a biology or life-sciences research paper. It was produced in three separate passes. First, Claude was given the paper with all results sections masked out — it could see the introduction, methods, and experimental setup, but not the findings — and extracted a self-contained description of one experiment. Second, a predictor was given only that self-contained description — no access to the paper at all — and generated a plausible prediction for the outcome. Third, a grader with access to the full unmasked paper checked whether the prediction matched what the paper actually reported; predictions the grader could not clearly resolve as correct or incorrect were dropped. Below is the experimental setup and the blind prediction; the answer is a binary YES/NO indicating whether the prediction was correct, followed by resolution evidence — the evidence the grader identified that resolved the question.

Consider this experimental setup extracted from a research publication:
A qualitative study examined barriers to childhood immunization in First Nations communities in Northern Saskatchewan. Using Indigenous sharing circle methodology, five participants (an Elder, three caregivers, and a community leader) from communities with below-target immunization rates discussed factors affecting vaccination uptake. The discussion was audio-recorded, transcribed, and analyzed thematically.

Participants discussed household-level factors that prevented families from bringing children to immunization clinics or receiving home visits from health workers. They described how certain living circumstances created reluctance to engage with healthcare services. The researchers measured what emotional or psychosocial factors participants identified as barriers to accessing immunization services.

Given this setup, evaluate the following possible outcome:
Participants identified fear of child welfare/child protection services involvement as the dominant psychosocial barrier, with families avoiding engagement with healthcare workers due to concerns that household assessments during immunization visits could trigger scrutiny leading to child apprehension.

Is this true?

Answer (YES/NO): NO